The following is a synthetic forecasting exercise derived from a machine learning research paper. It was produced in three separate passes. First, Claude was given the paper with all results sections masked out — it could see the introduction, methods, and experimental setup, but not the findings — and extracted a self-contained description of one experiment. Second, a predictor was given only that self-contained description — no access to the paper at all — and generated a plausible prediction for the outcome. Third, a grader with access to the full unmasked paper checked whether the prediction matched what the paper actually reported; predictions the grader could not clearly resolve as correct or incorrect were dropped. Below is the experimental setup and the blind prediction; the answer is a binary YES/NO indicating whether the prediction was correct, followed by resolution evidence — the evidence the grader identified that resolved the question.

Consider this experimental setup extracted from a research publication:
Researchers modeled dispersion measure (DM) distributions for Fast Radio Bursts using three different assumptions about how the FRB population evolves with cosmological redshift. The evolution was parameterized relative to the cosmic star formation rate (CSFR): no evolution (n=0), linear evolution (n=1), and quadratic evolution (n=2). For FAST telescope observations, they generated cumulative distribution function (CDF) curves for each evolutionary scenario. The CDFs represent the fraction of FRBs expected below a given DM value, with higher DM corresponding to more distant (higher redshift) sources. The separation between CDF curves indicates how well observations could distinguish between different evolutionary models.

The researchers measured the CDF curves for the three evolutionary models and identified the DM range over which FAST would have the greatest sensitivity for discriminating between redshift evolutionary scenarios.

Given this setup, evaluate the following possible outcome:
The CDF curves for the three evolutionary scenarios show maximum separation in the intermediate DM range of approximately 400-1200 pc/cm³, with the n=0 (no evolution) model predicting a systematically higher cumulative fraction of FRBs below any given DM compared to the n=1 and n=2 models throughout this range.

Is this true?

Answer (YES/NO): NO